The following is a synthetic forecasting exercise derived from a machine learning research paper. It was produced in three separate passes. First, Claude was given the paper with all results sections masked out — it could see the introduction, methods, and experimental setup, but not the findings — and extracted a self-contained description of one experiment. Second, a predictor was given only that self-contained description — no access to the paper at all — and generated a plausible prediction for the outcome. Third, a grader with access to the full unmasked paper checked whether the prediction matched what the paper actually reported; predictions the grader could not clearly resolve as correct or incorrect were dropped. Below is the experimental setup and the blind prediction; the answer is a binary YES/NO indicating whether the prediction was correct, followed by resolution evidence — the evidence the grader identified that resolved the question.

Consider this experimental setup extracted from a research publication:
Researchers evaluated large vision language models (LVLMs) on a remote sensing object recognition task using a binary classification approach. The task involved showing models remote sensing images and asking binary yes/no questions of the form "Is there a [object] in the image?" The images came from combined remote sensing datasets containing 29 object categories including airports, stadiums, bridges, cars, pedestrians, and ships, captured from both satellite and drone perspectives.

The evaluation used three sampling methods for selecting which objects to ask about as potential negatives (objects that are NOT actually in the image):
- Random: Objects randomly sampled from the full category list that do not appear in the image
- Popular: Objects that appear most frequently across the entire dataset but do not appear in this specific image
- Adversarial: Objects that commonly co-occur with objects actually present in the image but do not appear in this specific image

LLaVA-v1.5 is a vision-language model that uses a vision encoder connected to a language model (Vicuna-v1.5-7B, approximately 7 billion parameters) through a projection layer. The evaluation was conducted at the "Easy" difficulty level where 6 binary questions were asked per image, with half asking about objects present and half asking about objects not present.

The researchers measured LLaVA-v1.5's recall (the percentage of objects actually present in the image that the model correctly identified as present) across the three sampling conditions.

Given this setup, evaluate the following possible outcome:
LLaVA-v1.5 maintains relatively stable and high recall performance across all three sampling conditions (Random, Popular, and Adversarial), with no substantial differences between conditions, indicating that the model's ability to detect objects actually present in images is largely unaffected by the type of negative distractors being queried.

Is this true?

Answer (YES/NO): YES